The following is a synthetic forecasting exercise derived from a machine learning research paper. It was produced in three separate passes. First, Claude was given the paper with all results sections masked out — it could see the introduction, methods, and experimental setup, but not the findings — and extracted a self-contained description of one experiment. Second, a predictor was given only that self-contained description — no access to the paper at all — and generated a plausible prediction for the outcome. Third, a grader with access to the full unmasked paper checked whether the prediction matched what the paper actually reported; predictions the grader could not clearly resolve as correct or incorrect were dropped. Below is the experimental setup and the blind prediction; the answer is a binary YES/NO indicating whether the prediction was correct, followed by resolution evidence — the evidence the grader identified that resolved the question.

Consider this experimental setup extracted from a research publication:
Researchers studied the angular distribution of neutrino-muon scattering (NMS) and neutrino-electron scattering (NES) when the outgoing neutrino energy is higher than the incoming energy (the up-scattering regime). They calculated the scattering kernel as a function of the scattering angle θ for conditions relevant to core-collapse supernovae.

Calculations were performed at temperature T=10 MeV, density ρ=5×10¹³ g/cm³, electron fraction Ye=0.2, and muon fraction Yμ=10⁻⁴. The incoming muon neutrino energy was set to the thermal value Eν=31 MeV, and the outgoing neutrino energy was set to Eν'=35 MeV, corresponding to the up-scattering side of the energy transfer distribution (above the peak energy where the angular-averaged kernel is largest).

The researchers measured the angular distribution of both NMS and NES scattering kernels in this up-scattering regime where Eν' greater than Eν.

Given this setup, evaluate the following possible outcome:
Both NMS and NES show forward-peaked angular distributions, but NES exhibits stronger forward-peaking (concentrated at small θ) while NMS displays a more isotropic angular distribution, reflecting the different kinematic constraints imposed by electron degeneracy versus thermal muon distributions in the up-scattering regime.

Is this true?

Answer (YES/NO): NO